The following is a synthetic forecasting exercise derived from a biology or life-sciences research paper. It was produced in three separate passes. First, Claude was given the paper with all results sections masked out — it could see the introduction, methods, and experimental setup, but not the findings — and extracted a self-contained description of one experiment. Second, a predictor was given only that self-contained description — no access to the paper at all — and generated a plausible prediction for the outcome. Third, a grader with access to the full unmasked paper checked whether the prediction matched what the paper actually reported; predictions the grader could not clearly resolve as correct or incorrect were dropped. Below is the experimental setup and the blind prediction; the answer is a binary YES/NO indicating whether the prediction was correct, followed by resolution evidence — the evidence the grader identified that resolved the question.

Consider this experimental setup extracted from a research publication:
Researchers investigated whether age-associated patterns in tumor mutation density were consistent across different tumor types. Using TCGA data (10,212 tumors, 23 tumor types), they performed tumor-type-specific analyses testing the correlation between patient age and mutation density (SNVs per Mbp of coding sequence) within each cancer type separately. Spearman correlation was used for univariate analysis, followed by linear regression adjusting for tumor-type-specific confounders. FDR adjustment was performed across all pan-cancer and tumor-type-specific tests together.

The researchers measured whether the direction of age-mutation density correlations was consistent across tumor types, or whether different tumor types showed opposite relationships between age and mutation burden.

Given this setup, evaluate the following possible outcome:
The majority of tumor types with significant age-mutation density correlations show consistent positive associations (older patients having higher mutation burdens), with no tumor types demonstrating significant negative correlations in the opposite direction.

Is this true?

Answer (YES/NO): YES